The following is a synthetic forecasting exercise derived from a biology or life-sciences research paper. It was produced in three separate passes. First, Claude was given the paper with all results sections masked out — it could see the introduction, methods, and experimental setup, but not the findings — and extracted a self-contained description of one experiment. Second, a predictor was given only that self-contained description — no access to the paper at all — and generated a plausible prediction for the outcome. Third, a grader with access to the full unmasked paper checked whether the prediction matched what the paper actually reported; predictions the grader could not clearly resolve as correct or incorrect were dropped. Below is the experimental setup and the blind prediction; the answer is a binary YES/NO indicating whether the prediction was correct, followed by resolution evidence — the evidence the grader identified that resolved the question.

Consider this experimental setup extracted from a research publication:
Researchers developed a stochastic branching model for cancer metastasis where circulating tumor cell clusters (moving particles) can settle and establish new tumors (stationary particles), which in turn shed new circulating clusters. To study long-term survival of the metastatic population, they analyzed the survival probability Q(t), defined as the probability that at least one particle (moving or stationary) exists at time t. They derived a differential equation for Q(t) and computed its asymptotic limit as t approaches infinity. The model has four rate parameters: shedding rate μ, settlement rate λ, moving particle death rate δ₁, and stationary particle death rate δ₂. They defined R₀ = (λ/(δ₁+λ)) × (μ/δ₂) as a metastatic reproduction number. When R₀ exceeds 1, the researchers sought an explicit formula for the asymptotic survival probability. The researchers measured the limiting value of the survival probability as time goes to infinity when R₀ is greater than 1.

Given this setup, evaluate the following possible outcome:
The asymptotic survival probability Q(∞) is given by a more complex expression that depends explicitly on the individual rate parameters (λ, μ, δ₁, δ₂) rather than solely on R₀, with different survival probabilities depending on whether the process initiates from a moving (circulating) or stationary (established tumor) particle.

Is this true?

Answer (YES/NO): NO